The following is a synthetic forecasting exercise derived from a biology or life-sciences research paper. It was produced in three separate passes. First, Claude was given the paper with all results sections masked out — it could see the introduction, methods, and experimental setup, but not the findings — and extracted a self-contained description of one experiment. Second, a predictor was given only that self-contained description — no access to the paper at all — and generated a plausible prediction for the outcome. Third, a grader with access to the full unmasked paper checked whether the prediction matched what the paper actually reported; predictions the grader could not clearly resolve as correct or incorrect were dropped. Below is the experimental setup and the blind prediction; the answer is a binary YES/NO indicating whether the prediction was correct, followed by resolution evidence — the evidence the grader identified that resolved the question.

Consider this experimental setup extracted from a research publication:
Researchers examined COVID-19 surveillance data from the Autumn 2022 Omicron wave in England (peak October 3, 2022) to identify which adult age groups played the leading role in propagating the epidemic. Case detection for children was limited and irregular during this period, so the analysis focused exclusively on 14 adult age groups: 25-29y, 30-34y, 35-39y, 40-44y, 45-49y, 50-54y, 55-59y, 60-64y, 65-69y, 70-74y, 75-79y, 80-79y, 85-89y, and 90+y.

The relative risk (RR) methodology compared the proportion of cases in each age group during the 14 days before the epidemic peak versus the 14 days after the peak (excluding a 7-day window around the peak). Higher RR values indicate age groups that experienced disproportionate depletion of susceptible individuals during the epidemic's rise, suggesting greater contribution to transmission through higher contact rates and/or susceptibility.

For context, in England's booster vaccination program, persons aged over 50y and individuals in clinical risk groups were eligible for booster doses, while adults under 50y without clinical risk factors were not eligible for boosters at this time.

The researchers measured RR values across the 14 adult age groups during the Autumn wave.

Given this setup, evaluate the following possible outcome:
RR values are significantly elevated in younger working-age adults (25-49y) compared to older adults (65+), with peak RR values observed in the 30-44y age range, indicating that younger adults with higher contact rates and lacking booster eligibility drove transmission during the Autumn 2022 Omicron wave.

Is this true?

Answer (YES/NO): NO